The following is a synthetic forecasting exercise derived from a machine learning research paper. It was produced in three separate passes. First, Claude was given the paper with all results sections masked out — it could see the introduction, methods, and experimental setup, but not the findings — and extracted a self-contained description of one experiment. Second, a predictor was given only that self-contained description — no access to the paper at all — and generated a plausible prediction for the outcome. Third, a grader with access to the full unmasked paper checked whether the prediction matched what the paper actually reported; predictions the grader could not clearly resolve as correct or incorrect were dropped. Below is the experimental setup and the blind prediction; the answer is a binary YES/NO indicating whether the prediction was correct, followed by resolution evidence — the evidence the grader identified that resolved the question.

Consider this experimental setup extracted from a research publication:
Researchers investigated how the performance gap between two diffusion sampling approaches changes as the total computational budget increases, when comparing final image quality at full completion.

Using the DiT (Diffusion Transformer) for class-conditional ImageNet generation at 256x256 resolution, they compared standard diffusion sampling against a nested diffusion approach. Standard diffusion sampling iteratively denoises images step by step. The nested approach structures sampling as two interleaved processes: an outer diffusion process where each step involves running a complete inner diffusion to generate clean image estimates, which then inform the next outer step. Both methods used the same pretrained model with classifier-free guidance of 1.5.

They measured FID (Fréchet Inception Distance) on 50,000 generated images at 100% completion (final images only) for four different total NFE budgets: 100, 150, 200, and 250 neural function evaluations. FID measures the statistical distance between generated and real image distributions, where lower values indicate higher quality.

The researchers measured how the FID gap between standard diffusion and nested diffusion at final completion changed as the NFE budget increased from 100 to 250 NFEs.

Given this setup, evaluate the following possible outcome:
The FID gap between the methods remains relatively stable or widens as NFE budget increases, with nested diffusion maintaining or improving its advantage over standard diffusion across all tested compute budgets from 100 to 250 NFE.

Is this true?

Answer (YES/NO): NO